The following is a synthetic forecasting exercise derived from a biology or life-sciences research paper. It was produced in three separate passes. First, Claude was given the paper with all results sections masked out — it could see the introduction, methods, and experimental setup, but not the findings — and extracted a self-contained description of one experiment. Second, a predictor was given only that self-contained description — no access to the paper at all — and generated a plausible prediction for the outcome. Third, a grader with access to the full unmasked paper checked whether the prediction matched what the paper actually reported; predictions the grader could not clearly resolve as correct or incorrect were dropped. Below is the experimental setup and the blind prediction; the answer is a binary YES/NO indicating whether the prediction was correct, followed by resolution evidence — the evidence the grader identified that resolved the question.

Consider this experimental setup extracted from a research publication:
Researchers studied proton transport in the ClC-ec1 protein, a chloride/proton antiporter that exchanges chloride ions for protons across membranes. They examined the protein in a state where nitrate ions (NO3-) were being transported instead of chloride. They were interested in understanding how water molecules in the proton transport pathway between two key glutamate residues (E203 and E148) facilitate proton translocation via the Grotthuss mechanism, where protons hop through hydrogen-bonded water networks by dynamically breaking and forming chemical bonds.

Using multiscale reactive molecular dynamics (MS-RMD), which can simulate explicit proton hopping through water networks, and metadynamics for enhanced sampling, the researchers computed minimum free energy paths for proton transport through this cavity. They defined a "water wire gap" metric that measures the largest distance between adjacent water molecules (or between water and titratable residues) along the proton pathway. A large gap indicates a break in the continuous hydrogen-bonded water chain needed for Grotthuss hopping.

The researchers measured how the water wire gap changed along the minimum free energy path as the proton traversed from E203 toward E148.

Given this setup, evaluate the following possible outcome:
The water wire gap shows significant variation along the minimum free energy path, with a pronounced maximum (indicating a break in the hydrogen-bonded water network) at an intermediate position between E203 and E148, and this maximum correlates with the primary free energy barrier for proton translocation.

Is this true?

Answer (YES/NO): NO